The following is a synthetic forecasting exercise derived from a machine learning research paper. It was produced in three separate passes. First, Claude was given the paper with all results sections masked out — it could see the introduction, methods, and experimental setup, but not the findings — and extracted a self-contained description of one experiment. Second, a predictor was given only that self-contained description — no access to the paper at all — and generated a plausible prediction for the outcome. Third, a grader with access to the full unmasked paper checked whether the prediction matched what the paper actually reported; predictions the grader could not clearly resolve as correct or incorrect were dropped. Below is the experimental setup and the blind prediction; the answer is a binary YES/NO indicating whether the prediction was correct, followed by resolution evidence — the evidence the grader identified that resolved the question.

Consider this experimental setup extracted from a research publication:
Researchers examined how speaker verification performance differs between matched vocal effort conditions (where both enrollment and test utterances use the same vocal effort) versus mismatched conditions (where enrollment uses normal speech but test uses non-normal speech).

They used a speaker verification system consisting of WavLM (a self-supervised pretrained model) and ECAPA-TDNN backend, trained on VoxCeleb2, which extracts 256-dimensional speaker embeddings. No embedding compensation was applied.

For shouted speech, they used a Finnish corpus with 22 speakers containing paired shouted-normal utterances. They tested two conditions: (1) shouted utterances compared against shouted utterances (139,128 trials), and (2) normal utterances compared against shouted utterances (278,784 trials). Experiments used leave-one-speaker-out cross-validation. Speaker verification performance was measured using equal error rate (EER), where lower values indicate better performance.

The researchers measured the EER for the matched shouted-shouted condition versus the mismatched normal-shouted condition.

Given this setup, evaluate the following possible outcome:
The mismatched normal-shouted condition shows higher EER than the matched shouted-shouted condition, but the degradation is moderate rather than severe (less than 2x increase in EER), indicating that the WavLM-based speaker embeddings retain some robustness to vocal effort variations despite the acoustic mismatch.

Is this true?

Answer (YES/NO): NO